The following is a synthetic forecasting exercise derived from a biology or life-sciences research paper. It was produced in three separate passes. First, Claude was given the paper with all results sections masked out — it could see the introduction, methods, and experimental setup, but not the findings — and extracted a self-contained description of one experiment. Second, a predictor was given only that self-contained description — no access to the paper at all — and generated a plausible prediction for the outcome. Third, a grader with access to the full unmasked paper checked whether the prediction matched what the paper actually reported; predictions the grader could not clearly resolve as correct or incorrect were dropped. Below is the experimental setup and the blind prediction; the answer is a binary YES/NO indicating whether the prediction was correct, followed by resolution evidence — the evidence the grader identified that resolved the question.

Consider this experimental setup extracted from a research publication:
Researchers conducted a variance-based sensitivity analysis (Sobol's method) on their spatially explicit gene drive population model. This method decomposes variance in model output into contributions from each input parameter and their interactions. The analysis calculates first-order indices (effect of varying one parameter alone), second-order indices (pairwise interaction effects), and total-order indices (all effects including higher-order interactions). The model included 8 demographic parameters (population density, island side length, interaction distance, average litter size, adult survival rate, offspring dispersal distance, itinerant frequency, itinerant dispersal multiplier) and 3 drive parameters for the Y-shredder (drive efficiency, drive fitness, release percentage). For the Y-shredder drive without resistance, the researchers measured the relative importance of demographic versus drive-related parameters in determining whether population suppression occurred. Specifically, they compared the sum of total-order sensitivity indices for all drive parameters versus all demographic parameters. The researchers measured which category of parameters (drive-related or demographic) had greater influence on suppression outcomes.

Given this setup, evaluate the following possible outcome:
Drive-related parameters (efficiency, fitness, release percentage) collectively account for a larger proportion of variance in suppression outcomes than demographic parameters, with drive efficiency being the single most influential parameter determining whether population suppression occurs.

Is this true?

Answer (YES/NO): YES